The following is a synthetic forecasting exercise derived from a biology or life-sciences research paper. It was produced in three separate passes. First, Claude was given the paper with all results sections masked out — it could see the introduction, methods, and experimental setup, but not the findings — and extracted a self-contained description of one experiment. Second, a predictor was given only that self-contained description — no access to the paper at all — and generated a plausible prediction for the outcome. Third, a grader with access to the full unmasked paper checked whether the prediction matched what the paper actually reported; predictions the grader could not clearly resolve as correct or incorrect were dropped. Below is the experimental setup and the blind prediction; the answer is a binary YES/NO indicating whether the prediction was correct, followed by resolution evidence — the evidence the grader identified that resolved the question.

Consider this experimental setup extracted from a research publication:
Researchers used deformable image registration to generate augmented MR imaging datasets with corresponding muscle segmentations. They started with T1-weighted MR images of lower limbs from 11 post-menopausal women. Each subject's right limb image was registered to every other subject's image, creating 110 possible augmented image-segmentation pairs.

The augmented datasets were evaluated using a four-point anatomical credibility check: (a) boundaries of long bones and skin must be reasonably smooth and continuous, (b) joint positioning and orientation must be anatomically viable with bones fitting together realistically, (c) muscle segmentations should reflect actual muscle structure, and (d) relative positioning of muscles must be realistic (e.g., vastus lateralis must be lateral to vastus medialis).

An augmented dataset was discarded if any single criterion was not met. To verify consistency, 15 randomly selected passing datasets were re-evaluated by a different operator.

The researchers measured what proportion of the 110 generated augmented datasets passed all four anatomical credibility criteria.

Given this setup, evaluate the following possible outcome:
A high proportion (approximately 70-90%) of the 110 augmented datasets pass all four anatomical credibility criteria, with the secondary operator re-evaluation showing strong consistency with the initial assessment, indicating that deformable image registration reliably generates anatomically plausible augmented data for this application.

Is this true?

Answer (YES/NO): NO